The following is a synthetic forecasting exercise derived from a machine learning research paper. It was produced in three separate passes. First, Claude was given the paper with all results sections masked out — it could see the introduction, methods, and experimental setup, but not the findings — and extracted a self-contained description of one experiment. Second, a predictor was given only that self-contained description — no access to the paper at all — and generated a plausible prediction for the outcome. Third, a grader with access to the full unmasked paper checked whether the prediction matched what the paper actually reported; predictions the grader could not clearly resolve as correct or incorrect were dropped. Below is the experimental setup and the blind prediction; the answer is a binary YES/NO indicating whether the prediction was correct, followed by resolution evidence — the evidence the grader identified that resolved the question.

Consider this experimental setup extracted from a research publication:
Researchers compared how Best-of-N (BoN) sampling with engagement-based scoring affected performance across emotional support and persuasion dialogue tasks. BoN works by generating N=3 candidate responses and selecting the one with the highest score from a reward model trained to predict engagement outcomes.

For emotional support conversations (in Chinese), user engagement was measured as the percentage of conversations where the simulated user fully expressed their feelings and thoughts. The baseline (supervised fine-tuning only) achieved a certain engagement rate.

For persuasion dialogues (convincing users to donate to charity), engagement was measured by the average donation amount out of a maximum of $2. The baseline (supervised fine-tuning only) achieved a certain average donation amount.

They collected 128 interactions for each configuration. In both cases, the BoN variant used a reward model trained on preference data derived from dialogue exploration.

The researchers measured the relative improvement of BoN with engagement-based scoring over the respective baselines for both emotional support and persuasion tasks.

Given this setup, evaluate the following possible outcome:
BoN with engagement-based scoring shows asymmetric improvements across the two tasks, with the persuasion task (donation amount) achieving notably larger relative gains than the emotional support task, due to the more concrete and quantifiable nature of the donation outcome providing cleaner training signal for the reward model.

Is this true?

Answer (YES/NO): NO